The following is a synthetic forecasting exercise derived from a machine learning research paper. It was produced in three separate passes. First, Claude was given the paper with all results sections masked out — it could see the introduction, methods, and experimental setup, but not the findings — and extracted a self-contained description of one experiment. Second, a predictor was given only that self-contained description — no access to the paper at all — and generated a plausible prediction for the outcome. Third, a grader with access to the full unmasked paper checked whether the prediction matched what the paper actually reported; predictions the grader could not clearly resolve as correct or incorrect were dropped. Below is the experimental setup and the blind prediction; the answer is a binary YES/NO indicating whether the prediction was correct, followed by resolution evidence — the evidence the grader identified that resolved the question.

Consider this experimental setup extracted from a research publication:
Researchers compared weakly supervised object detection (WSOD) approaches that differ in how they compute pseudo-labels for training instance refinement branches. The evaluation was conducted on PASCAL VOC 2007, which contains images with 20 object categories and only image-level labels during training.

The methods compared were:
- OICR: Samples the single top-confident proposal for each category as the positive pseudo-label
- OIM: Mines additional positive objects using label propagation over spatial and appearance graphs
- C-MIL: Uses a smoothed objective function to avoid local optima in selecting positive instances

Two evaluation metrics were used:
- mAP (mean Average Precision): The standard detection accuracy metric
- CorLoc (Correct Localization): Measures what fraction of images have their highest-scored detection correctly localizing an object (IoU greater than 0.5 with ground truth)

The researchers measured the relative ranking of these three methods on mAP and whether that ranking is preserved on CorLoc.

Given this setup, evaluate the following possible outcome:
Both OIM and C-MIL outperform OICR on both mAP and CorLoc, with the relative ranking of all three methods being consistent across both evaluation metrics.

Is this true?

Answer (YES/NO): NO